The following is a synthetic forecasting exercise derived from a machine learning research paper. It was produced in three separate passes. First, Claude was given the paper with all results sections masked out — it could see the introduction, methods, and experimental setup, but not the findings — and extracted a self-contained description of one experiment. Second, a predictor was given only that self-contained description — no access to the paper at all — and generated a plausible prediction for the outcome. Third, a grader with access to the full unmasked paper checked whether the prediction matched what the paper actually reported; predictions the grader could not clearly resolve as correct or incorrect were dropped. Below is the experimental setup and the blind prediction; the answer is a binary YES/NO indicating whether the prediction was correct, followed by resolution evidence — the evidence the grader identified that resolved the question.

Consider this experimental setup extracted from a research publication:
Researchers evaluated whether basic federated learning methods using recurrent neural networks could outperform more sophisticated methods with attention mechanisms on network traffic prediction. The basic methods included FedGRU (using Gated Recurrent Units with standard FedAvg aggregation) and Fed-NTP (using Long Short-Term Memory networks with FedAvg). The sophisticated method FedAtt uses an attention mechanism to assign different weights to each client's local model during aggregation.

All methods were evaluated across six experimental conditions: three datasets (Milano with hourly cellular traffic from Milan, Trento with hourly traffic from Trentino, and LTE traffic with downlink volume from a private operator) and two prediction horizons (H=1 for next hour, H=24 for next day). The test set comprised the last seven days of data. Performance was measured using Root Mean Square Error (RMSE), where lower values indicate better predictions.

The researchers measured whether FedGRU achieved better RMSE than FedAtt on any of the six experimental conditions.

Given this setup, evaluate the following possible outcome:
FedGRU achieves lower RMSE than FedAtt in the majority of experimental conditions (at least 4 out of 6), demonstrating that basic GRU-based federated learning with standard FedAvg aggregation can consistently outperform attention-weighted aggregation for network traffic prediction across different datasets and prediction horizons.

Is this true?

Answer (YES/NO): NO